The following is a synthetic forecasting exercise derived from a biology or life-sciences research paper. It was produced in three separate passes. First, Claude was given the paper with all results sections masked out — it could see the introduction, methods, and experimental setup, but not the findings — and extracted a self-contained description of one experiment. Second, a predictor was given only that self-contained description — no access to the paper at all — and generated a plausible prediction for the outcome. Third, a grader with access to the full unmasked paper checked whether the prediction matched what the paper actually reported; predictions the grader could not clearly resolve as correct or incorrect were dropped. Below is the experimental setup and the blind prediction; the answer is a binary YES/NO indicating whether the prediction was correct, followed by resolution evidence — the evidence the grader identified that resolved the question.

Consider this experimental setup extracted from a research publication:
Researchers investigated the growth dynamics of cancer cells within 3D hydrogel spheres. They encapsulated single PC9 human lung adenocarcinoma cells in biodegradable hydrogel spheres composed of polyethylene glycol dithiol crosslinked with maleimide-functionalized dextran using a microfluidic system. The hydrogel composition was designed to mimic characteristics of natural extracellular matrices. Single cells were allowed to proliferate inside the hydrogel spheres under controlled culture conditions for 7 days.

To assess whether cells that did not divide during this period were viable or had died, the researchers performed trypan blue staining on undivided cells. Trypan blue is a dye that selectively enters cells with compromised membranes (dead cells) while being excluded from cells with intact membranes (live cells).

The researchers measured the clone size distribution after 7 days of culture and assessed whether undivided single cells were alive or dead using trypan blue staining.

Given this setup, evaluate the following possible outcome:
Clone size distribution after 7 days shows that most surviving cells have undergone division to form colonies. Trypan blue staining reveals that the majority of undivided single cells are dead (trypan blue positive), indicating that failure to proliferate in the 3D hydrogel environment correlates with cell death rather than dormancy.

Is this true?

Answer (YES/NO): NO